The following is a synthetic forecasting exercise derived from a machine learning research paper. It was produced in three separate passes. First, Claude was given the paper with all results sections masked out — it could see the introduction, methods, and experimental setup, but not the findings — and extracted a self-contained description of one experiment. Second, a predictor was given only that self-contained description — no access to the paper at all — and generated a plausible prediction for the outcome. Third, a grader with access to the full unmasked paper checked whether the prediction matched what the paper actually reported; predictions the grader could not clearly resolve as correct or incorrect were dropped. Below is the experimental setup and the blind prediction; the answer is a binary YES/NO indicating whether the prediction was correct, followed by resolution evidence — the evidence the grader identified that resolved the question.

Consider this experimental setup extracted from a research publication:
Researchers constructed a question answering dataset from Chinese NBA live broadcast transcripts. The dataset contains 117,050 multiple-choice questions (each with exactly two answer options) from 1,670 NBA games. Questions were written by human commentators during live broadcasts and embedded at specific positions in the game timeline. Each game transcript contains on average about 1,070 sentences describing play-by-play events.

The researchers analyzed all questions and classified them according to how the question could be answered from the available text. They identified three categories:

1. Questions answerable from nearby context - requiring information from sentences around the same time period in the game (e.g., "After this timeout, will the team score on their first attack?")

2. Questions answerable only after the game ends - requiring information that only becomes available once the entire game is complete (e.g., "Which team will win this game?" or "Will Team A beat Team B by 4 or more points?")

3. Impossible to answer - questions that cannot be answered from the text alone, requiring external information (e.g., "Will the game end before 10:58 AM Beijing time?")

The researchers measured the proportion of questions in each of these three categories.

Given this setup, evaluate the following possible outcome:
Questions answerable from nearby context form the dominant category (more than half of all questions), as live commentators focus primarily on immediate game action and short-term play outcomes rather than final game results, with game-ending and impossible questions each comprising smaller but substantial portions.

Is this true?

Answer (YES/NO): NO